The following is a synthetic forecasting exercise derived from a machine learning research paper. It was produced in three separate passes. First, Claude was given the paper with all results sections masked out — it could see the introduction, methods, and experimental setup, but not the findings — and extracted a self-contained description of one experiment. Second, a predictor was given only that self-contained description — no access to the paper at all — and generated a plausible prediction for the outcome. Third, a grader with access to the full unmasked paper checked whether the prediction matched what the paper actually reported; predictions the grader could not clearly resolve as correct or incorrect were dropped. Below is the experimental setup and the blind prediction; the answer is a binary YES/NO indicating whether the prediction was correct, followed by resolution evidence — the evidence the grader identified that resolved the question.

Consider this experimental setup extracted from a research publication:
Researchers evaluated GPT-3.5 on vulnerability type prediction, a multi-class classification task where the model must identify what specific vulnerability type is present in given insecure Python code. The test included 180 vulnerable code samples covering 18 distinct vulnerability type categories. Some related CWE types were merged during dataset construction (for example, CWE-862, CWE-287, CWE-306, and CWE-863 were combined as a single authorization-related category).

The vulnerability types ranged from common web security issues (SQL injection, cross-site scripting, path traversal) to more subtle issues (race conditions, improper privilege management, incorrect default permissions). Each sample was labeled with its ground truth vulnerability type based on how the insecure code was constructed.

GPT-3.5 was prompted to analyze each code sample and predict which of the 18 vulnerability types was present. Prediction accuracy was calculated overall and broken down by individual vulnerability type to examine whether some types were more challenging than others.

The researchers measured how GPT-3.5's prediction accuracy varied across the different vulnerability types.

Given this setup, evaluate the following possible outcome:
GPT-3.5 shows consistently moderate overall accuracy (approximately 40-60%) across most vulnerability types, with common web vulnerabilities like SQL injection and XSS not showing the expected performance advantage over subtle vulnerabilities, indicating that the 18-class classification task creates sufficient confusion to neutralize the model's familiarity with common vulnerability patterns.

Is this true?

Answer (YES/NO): NO